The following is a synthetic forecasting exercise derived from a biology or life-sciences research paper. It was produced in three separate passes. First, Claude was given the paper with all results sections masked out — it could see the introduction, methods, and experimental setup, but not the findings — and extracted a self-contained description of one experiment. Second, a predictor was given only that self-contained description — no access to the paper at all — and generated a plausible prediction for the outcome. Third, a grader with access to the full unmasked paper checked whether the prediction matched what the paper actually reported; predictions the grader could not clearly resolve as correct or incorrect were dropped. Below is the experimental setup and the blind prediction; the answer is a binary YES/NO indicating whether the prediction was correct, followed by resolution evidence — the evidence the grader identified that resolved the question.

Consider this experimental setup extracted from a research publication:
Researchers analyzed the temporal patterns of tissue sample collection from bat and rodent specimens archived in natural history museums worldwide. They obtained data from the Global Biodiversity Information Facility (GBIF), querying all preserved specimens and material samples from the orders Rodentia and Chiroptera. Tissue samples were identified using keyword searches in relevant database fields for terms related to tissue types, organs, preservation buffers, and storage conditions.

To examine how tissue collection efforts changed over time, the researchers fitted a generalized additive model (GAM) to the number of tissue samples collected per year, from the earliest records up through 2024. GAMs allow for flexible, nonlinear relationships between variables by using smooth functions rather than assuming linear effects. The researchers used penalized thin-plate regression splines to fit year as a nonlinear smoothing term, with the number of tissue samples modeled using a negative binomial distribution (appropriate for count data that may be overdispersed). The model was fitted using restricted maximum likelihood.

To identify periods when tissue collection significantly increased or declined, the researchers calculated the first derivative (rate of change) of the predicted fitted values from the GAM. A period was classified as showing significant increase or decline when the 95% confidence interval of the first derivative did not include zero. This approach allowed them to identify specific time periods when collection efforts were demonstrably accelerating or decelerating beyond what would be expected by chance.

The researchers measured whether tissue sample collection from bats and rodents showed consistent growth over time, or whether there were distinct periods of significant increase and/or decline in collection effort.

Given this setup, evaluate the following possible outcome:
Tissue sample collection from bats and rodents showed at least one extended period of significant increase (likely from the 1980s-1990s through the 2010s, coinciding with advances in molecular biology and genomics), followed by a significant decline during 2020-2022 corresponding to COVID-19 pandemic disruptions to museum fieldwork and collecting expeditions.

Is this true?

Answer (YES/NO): NO